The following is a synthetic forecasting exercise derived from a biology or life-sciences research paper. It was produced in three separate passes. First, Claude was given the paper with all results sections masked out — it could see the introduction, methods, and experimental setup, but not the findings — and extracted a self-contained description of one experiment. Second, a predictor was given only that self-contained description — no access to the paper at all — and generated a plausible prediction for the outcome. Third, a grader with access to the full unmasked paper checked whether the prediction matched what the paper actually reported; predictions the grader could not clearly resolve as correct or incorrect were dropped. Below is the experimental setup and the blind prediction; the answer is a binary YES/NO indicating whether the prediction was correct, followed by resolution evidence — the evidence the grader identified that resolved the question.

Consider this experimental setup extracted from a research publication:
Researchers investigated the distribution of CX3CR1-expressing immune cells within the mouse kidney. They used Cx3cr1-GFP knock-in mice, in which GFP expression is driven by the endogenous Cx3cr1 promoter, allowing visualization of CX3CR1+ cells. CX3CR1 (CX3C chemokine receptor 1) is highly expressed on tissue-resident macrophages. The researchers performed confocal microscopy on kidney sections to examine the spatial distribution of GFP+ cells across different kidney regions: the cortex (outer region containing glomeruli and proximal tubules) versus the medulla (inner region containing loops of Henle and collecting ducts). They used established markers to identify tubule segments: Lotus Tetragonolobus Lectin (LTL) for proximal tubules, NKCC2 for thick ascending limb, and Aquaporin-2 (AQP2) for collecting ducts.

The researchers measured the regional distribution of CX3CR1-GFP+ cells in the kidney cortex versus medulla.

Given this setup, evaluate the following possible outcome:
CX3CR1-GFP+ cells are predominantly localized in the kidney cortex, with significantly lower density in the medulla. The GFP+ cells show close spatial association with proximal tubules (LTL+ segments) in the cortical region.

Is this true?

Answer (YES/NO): NO